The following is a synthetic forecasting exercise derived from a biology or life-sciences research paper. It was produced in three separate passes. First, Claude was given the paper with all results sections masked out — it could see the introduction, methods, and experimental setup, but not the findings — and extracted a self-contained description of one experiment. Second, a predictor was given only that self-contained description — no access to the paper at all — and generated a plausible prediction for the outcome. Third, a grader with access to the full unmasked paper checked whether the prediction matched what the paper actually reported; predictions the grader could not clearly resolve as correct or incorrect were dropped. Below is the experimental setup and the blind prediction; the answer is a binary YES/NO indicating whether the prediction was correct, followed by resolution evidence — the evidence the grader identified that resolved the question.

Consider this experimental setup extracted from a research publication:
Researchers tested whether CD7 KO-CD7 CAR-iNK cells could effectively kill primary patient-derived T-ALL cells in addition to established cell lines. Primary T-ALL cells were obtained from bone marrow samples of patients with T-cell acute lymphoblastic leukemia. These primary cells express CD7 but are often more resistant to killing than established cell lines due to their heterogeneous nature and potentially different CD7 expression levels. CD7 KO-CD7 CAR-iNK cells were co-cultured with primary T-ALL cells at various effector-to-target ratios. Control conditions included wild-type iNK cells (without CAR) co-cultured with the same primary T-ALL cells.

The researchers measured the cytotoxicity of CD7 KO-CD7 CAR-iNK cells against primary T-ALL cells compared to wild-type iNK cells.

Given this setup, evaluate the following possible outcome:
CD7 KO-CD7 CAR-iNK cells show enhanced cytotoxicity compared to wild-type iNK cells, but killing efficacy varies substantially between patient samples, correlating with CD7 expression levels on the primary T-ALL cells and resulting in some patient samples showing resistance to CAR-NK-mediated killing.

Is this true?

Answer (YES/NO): NO